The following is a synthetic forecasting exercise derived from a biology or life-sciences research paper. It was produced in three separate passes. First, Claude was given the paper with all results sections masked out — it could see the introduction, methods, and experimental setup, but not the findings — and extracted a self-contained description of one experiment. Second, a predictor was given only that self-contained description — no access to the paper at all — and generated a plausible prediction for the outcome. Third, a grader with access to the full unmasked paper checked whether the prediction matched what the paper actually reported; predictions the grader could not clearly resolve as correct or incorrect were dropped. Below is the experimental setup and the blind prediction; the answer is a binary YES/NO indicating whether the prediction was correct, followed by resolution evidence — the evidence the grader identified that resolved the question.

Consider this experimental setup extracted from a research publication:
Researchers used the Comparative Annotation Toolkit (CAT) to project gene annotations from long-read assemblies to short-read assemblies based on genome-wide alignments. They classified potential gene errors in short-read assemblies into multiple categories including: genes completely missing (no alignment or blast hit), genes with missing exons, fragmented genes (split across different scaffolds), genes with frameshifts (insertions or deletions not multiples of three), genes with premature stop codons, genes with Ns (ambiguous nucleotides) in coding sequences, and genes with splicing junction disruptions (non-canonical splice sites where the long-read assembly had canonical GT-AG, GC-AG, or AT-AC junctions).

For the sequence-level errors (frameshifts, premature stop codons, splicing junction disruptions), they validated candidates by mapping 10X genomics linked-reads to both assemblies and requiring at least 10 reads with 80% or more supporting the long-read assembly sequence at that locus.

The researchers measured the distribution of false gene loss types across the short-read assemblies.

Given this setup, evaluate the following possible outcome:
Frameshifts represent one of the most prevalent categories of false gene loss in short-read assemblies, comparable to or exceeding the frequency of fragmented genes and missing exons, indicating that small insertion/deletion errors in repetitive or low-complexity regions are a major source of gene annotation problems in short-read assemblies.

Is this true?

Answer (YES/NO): NO